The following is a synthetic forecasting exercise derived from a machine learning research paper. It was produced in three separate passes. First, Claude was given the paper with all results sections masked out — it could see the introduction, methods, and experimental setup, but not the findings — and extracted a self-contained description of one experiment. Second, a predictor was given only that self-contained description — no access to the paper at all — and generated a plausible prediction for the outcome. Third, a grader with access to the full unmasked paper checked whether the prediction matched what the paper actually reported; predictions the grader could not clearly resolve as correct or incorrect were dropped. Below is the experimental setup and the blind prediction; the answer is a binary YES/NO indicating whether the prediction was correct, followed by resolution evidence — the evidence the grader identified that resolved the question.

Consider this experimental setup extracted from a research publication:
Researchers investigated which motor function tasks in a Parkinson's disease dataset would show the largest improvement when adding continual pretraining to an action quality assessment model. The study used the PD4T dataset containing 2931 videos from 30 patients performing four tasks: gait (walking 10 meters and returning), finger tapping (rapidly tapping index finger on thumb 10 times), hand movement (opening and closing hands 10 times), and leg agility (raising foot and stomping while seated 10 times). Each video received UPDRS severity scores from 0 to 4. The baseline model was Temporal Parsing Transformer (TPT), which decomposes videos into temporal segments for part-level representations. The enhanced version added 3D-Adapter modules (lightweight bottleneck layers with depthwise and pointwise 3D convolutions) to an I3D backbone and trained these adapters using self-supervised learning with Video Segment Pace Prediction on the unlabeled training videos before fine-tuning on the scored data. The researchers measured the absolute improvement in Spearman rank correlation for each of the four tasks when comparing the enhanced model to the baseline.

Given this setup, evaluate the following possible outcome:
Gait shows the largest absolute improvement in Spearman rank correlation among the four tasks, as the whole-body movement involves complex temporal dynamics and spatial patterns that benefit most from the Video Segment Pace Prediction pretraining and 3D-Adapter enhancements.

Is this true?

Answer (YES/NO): NO